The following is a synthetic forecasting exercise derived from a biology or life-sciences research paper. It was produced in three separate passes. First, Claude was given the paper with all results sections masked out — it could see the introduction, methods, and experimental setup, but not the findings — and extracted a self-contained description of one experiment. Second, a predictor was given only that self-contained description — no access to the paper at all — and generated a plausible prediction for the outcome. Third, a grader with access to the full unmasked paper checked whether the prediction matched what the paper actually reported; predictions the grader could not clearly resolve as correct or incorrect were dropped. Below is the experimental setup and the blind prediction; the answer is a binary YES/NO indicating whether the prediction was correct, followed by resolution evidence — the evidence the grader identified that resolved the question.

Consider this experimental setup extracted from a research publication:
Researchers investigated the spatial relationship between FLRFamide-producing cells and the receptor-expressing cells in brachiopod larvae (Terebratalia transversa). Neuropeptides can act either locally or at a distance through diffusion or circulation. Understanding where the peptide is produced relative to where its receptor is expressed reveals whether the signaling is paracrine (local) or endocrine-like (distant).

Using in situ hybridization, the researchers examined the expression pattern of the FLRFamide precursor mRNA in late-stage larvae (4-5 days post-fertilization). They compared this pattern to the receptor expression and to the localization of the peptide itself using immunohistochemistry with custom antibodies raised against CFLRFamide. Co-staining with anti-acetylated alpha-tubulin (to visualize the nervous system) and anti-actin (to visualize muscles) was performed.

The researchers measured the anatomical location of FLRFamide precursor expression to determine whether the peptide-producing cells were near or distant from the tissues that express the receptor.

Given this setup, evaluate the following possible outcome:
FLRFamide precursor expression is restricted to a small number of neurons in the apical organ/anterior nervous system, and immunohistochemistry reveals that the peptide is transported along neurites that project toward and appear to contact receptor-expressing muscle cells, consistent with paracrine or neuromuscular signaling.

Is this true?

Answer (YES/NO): NO